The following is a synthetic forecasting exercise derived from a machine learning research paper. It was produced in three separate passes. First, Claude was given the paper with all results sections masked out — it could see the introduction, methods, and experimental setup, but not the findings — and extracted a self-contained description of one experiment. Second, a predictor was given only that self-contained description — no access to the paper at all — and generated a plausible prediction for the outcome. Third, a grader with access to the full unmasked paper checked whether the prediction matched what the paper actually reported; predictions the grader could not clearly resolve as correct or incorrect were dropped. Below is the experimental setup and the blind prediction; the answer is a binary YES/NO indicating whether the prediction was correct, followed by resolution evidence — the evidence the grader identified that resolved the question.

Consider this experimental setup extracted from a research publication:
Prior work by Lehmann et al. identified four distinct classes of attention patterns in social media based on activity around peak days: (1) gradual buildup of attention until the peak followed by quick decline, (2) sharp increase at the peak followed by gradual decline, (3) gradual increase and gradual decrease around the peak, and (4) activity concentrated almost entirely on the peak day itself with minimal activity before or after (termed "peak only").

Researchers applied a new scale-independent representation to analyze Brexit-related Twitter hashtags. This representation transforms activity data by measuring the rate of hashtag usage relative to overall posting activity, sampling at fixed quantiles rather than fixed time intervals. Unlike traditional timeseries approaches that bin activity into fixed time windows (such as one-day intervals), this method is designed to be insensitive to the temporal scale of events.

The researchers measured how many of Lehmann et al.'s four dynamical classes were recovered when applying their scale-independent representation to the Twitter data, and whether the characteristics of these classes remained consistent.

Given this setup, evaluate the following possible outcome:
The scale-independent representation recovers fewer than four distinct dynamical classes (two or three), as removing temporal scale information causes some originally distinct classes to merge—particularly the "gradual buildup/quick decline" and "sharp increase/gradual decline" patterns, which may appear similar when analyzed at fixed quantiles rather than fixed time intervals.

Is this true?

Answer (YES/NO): NO